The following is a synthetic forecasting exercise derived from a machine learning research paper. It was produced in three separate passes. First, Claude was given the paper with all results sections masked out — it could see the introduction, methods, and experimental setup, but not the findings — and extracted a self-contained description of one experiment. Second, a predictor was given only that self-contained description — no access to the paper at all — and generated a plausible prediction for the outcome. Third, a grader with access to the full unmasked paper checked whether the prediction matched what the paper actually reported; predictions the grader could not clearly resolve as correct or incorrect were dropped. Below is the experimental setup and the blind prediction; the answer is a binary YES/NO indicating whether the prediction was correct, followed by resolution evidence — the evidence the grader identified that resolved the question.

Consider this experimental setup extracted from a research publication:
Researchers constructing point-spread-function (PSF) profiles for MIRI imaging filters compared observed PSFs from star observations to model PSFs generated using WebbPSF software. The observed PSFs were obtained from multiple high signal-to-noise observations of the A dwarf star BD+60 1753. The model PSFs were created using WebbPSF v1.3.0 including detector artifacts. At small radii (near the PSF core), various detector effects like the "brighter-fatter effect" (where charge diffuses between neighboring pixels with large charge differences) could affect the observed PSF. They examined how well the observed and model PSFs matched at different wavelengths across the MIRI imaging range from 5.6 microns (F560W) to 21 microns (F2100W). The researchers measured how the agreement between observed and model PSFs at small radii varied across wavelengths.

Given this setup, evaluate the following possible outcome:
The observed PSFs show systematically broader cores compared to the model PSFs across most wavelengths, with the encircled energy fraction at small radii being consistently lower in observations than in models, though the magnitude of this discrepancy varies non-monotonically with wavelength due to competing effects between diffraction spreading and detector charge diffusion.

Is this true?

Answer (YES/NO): NO